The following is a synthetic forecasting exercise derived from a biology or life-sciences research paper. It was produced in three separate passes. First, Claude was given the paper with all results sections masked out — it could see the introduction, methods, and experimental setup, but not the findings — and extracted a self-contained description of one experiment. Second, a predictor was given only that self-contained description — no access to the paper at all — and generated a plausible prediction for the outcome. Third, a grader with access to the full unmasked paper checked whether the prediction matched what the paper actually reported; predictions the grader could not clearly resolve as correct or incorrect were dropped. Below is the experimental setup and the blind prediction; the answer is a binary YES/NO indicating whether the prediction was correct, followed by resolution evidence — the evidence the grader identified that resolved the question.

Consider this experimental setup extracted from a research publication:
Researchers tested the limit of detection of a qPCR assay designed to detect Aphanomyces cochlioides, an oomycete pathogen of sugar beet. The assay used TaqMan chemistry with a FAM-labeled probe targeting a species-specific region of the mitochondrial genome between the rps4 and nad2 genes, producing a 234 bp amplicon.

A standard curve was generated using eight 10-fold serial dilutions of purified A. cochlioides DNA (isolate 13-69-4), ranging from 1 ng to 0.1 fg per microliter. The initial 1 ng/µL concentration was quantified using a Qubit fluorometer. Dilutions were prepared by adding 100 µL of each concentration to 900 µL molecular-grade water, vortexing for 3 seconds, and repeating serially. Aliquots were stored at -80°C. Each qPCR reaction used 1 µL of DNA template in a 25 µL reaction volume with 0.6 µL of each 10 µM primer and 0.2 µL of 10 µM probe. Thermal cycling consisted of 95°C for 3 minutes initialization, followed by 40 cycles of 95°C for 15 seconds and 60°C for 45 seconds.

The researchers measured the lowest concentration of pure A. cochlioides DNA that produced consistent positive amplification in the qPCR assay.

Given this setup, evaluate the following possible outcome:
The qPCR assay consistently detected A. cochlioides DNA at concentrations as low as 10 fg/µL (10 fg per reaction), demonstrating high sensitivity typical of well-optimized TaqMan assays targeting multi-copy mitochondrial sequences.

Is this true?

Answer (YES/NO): NO